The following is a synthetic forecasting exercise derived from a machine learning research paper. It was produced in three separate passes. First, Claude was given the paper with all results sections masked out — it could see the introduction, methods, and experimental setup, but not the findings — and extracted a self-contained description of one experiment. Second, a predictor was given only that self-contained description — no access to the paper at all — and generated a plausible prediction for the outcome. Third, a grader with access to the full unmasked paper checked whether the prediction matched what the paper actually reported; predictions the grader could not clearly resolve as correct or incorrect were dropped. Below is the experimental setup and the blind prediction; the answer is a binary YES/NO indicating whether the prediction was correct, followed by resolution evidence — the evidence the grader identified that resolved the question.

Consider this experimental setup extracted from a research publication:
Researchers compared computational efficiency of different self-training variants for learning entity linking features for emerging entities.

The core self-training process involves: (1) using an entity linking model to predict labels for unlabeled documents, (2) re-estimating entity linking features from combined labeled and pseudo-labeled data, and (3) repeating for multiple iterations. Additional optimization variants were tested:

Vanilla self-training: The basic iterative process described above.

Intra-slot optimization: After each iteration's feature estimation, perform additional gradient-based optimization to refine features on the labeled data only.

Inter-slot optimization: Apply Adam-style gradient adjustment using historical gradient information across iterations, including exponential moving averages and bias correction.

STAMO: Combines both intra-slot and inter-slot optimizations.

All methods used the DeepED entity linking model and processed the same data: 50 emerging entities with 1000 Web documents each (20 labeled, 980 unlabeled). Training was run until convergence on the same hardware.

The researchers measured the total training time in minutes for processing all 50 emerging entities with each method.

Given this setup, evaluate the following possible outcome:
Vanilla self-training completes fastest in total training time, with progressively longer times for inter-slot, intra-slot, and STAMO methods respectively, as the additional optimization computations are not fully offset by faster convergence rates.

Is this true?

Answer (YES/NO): NO